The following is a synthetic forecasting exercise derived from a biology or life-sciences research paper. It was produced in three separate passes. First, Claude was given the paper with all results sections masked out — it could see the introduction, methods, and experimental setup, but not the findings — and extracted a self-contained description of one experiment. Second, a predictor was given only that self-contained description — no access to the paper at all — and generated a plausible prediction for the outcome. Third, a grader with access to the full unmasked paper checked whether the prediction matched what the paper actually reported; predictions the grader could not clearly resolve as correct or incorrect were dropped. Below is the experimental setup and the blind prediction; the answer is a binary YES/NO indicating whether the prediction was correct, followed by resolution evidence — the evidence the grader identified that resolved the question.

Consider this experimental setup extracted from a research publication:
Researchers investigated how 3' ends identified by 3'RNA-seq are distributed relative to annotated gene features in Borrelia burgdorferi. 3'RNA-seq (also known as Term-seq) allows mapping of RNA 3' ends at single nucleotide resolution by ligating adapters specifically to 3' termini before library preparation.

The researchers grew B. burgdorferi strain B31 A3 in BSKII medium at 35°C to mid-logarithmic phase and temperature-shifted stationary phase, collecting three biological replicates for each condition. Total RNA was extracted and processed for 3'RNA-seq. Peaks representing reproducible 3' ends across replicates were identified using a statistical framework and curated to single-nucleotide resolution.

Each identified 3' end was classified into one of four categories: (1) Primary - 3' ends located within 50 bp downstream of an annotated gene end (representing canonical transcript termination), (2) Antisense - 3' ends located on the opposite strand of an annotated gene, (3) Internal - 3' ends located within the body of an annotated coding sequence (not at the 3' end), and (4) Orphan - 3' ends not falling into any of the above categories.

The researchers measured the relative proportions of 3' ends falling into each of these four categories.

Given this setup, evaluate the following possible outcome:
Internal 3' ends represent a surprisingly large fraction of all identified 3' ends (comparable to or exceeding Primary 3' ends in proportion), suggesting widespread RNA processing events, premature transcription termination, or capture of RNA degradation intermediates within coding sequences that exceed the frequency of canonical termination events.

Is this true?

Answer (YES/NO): YES